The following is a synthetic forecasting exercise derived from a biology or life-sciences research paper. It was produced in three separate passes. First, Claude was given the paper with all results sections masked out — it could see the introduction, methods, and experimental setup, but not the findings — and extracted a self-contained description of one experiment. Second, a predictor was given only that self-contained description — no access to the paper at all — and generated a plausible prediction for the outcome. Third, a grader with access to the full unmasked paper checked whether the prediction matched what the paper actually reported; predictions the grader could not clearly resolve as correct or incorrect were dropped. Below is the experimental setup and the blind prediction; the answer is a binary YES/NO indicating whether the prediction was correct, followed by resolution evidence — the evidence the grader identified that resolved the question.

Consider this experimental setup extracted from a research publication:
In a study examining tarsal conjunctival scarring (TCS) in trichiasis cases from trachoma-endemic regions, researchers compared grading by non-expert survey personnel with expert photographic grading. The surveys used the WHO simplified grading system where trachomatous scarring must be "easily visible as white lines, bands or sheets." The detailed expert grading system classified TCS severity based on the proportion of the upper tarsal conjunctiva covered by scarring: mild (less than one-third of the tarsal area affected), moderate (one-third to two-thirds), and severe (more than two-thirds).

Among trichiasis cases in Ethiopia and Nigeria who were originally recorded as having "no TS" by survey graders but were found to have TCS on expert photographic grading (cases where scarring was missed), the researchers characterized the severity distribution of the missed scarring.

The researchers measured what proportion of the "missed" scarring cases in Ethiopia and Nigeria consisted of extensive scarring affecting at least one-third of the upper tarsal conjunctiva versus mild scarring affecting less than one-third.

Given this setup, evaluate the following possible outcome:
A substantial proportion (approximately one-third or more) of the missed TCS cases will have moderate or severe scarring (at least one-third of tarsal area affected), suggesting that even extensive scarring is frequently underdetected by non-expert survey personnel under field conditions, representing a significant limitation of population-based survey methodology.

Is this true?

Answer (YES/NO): YES